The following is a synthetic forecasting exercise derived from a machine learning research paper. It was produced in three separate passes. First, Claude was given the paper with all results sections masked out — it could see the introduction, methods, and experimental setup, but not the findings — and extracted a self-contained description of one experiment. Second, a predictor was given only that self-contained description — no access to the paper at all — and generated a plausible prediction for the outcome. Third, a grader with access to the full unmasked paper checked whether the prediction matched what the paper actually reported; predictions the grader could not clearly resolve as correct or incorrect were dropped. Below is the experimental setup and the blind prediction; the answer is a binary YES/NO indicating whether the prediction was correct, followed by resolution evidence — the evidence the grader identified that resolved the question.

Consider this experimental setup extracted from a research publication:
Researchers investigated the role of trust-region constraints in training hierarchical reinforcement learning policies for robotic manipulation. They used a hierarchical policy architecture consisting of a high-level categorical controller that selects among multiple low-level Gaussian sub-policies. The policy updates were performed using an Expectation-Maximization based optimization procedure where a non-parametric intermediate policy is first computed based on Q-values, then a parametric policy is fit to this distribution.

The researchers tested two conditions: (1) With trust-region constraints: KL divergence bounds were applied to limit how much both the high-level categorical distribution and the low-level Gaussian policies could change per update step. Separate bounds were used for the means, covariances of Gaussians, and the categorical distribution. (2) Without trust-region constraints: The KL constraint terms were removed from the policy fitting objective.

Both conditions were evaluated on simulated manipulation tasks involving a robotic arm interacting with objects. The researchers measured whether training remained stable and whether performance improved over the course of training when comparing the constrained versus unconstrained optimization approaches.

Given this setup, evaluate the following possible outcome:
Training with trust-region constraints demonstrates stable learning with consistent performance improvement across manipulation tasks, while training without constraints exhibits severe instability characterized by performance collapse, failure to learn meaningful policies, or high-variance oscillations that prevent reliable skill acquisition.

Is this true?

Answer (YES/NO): YES